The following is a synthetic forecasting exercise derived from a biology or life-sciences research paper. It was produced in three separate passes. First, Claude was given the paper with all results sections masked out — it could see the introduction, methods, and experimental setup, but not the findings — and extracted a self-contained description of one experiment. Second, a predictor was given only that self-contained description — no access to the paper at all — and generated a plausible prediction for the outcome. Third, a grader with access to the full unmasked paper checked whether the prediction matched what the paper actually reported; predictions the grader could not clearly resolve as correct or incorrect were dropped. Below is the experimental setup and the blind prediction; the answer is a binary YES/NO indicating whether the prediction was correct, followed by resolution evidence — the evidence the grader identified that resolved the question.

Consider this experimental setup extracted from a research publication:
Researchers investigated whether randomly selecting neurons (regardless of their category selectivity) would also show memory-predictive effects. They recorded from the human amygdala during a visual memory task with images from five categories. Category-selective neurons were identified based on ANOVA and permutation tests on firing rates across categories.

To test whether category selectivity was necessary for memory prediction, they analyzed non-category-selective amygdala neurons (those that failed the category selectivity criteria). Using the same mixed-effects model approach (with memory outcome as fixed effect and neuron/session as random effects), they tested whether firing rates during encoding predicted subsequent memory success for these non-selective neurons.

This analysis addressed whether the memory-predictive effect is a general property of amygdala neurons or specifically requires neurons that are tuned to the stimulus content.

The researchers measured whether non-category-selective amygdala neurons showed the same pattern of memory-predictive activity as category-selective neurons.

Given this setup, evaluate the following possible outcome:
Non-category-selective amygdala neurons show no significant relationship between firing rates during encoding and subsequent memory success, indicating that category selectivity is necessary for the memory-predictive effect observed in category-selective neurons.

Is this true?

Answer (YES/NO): YES